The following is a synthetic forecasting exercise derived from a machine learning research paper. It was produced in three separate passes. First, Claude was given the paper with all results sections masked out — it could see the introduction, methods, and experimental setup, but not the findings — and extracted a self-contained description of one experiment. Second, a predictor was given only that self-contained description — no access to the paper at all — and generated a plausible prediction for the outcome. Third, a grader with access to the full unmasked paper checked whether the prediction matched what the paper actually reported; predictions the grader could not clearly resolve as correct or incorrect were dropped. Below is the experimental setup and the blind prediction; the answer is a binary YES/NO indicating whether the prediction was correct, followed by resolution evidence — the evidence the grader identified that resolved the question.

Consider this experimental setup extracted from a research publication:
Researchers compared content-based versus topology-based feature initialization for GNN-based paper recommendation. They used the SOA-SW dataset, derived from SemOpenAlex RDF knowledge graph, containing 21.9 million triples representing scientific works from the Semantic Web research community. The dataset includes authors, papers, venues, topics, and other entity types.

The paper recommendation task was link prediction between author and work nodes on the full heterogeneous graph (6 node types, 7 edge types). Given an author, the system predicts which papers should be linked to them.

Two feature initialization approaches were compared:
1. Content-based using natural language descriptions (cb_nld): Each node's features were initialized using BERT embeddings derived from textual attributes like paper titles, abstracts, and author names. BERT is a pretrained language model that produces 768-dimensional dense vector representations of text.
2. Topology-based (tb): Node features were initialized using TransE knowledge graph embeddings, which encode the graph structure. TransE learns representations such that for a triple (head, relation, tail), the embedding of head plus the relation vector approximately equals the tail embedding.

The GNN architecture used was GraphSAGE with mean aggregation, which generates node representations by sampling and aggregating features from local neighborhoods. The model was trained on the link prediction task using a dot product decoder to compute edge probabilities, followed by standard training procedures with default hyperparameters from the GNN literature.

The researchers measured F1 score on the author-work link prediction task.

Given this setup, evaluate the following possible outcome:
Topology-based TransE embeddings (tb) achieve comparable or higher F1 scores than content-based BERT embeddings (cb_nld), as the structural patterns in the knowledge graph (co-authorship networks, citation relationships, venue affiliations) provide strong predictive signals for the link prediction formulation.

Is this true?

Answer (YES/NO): YES